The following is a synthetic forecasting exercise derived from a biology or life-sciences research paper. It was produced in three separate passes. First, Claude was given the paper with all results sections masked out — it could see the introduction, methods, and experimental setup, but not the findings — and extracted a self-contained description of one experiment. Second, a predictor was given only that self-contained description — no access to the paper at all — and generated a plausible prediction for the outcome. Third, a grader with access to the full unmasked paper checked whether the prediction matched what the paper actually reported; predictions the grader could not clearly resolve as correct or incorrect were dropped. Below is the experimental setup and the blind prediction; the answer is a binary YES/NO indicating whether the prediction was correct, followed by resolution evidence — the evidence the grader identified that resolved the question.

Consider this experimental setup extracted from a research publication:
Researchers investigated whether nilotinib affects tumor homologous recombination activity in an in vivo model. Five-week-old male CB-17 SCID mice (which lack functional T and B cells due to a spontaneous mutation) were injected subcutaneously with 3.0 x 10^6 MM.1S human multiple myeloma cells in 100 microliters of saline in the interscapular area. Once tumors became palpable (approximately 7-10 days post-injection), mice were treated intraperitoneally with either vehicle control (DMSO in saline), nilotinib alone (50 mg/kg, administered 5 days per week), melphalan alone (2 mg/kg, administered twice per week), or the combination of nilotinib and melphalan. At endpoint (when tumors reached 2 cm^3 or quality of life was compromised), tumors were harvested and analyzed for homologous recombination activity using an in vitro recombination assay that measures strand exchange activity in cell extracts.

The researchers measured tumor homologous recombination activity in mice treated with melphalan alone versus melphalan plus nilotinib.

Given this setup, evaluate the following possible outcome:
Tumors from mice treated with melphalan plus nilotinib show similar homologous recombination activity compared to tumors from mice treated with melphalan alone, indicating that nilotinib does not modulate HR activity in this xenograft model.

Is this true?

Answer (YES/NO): NO